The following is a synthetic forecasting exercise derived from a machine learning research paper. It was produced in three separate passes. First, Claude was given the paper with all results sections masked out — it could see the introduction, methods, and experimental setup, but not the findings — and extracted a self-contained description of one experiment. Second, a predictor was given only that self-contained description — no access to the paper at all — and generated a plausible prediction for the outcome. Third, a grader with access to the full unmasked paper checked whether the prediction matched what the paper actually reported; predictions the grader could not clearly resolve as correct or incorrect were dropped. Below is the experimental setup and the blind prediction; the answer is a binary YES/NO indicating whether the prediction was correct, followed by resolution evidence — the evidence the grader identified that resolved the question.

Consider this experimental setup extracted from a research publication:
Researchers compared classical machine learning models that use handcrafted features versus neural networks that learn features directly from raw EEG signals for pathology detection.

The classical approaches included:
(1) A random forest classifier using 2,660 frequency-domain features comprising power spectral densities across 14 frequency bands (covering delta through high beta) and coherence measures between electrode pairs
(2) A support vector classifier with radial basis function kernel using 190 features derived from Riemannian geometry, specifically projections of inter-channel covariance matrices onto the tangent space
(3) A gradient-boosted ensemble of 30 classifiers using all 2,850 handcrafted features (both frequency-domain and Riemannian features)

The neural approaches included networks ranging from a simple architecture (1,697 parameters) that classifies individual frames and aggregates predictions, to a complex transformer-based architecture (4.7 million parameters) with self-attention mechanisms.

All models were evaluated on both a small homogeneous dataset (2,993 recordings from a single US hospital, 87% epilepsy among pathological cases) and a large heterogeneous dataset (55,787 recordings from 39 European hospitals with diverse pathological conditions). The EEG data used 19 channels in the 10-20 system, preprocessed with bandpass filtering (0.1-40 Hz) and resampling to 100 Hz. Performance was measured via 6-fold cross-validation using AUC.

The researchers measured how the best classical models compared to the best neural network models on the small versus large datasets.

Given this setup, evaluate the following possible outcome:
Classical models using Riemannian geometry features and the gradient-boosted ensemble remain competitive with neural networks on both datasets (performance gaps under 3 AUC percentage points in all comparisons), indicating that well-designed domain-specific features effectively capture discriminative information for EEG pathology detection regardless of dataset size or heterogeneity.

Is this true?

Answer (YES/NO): NO